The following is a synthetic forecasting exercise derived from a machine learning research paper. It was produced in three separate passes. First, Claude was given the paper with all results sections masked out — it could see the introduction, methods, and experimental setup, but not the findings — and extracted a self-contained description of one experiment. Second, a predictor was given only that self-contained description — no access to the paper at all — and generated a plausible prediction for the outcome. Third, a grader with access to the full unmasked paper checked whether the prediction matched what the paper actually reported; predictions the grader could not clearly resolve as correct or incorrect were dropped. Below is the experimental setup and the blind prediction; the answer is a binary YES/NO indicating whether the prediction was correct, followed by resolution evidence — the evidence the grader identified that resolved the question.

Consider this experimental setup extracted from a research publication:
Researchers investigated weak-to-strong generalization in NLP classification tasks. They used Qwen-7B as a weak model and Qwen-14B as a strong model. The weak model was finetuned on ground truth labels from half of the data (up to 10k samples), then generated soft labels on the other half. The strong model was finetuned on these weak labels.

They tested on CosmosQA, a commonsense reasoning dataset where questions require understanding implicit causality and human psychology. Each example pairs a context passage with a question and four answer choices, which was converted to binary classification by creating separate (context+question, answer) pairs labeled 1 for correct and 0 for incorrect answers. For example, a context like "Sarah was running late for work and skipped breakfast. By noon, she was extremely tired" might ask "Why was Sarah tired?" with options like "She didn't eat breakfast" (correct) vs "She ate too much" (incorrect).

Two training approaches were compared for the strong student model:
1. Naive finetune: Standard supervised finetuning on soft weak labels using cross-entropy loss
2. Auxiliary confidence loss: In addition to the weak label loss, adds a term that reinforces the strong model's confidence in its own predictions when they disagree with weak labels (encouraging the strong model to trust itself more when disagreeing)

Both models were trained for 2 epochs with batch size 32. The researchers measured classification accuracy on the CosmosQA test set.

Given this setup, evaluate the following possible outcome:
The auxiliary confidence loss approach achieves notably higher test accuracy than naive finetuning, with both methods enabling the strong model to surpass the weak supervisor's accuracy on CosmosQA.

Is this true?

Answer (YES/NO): NO